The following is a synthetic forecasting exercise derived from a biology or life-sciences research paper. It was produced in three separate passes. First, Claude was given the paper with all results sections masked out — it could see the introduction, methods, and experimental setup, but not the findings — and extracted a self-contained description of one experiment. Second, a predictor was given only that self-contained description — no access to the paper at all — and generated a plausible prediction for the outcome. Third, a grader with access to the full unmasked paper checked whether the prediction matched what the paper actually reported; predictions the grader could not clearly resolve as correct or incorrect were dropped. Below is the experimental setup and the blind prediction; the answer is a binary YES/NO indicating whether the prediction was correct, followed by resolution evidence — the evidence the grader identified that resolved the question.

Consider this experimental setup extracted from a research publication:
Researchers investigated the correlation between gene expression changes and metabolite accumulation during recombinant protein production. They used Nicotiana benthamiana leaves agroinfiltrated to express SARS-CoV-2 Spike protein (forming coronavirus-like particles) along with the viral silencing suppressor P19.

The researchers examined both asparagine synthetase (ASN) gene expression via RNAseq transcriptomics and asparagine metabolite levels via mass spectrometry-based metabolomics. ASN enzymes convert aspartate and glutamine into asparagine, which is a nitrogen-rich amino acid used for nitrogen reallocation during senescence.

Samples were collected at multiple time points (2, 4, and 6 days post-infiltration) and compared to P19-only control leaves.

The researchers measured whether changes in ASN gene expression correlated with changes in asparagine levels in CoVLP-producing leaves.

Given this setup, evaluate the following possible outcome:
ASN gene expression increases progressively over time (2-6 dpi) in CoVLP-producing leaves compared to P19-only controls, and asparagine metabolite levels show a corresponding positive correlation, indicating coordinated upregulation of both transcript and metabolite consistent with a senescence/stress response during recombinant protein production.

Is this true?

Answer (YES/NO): YES